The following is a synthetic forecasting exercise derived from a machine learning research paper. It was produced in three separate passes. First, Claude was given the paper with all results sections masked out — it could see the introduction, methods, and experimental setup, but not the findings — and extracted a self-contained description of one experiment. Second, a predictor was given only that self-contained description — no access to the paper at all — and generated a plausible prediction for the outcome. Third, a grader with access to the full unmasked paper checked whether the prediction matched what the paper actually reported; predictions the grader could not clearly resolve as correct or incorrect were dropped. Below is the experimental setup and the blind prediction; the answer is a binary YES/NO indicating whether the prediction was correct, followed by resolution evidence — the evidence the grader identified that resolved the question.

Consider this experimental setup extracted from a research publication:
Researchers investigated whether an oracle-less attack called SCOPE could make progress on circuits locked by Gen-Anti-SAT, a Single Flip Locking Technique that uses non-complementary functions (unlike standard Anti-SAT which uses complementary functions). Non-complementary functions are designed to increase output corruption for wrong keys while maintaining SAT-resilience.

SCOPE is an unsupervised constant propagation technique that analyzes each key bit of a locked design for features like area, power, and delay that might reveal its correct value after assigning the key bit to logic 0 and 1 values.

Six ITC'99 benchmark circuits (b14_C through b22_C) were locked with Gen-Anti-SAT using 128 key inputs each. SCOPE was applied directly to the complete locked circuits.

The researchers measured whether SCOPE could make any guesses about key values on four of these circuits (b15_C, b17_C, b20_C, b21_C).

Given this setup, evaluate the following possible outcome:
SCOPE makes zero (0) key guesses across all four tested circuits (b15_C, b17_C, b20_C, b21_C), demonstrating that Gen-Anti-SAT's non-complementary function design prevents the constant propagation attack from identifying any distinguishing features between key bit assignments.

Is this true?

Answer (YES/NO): NO